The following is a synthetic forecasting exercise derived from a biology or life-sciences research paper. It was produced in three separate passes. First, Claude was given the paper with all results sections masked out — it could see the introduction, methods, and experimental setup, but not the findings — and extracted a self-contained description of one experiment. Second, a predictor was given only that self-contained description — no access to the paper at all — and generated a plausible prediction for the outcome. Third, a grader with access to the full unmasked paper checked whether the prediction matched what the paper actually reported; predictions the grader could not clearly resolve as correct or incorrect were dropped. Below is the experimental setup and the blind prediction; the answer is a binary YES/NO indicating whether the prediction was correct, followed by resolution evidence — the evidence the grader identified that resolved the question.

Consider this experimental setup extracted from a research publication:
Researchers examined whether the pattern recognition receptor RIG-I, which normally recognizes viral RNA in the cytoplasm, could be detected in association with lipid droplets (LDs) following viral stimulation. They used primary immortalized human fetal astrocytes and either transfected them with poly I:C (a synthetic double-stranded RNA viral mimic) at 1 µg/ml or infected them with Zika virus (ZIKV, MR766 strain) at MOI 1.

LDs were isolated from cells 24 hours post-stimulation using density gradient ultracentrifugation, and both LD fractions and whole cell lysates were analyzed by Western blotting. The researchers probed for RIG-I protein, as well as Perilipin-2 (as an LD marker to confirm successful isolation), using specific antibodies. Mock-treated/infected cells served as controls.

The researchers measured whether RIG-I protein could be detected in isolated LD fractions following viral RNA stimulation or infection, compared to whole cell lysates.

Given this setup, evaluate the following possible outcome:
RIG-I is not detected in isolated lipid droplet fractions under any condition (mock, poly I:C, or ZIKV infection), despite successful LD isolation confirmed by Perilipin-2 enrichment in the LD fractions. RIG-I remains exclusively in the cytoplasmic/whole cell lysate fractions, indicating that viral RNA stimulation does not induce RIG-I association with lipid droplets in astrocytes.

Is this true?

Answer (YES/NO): NO